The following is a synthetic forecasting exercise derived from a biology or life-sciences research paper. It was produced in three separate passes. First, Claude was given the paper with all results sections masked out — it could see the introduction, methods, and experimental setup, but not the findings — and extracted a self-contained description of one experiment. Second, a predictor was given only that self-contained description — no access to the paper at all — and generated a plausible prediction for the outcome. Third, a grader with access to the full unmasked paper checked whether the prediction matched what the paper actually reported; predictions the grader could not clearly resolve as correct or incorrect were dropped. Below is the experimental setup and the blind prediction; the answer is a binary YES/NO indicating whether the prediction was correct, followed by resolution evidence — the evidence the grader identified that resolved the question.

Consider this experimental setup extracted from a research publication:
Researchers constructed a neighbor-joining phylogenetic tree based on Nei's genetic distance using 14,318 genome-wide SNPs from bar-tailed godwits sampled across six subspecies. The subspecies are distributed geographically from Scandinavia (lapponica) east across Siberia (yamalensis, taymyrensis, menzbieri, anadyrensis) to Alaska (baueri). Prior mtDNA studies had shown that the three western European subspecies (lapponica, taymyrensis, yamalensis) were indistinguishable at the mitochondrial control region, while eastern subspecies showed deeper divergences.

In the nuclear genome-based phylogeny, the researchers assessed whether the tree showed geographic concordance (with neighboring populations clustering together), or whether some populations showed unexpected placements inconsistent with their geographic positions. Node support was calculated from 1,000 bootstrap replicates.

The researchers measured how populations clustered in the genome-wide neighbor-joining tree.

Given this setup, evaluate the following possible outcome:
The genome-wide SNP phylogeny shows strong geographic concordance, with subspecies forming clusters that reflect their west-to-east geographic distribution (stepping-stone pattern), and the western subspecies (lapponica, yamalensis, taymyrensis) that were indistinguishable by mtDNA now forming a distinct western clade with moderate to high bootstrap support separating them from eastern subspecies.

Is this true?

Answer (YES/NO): NO